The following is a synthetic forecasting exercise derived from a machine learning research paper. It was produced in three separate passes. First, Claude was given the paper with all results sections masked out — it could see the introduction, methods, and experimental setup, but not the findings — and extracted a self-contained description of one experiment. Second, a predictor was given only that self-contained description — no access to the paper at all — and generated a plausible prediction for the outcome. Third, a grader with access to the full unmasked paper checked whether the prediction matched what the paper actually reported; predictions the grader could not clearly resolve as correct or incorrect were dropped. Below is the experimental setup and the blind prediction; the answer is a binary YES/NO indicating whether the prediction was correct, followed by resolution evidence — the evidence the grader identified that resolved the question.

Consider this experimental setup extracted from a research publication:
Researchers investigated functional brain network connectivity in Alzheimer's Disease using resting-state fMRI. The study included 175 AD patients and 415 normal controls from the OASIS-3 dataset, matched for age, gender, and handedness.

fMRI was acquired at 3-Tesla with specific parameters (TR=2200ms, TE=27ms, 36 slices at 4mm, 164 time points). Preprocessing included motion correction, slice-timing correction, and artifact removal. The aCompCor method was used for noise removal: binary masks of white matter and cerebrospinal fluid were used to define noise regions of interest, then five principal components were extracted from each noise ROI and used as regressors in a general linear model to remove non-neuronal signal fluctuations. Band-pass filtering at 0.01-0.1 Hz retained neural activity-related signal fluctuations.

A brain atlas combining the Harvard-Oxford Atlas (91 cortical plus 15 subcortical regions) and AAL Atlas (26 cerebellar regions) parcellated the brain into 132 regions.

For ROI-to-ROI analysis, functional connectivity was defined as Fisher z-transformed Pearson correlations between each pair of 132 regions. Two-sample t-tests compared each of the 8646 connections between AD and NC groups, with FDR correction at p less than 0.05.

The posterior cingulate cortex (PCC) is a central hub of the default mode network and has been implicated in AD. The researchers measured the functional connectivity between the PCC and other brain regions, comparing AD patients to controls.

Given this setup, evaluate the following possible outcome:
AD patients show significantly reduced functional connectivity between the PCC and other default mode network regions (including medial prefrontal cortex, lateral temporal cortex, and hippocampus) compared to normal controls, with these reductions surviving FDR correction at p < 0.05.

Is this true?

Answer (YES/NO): NO